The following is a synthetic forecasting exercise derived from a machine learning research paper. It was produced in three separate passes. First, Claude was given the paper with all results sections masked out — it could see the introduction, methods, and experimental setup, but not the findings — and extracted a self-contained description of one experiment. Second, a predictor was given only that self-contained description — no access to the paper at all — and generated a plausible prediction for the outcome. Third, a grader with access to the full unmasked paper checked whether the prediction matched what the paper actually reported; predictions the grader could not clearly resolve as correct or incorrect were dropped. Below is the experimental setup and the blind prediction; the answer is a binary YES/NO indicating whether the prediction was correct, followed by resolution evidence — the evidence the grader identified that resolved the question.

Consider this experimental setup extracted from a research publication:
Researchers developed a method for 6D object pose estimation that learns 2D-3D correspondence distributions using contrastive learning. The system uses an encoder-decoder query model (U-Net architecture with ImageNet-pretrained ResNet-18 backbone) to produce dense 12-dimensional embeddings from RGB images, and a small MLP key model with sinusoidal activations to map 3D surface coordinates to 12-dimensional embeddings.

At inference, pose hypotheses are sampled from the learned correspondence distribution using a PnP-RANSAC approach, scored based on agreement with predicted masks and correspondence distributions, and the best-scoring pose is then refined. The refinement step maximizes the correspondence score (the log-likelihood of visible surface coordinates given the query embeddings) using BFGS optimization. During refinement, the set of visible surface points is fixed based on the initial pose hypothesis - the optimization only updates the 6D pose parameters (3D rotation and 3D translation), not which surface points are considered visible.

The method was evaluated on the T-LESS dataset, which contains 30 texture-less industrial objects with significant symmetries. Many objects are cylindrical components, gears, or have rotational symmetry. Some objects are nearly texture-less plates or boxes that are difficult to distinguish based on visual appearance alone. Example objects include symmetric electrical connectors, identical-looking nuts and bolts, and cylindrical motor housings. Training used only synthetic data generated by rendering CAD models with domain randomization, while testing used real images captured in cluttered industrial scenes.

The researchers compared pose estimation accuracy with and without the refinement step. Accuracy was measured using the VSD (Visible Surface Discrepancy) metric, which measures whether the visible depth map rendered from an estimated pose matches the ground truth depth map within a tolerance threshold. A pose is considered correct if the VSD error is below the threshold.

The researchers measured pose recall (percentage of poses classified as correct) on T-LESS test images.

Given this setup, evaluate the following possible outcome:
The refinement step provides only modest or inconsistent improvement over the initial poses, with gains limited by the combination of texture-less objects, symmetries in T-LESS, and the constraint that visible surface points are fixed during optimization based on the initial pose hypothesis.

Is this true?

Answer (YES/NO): NO